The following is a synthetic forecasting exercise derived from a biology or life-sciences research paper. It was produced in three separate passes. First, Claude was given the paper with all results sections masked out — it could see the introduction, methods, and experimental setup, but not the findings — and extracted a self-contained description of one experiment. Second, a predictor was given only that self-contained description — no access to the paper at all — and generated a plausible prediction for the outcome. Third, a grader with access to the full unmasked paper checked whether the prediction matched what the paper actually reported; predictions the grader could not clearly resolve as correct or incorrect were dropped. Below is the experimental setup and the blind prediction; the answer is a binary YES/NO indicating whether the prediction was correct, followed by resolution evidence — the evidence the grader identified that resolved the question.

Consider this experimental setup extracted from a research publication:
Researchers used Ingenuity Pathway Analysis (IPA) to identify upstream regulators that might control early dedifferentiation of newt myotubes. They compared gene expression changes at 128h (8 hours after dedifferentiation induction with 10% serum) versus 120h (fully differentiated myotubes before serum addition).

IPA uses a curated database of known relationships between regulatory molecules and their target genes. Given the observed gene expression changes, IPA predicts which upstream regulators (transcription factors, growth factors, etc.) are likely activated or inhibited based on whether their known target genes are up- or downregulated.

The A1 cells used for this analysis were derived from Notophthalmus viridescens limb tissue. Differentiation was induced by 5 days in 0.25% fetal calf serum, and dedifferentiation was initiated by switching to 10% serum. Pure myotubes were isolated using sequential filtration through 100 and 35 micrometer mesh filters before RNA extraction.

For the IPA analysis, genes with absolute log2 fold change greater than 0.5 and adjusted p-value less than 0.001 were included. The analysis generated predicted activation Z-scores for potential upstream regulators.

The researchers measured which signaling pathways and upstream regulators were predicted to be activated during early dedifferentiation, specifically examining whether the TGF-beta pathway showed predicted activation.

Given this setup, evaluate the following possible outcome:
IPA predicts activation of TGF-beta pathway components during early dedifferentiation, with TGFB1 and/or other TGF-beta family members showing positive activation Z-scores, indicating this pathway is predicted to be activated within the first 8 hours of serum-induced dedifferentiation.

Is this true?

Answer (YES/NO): YES